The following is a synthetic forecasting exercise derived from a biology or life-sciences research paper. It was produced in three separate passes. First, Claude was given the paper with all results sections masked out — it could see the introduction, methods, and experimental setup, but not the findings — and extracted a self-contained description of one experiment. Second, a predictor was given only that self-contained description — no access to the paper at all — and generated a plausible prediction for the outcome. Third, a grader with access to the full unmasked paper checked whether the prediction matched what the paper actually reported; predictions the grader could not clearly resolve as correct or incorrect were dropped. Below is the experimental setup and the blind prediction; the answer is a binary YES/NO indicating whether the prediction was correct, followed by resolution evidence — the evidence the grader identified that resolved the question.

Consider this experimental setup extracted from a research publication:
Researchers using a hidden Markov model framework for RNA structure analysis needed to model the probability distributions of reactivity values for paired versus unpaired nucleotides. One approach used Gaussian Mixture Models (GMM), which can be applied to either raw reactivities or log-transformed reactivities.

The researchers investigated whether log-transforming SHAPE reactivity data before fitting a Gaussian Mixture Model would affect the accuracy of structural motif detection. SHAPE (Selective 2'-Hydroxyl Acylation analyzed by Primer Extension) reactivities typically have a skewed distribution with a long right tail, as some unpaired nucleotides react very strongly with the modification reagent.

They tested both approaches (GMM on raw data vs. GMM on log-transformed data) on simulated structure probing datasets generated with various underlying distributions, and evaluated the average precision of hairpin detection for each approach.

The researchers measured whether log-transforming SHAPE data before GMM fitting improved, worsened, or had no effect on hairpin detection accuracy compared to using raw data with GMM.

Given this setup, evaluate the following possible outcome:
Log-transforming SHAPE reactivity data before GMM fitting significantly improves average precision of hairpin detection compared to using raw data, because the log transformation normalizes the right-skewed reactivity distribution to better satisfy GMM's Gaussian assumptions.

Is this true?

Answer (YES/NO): NO